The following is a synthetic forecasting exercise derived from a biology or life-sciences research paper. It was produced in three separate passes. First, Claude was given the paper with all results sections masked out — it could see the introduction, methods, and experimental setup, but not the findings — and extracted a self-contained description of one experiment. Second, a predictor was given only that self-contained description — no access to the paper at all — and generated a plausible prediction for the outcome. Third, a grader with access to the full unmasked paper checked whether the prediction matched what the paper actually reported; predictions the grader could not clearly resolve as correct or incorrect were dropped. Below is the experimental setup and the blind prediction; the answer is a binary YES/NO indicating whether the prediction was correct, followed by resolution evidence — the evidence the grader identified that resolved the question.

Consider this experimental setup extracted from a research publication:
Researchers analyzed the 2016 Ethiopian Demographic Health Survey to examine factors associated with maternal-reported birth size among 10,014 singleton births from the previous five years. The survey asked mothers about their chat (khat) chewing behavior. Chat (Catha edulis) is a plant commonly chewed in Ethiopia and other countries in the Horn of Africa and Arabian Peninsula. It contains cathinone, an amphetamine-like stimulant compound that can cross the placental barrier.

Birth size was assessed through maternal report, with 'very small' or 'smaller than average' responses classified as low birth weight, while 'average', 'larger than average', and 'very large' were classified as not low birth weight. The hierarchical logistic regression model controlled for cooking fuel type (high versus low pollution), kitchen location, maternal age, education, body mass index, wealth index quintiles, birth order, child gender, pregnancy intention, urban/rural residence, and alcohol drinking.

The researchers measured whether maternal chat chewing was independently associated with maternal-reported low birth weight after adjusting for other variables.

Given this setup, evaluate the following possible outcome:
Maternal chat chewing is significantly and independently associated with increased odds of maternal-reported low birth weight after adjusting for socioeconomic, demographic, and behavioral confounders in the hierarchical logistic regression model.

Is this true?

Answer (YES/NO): YES